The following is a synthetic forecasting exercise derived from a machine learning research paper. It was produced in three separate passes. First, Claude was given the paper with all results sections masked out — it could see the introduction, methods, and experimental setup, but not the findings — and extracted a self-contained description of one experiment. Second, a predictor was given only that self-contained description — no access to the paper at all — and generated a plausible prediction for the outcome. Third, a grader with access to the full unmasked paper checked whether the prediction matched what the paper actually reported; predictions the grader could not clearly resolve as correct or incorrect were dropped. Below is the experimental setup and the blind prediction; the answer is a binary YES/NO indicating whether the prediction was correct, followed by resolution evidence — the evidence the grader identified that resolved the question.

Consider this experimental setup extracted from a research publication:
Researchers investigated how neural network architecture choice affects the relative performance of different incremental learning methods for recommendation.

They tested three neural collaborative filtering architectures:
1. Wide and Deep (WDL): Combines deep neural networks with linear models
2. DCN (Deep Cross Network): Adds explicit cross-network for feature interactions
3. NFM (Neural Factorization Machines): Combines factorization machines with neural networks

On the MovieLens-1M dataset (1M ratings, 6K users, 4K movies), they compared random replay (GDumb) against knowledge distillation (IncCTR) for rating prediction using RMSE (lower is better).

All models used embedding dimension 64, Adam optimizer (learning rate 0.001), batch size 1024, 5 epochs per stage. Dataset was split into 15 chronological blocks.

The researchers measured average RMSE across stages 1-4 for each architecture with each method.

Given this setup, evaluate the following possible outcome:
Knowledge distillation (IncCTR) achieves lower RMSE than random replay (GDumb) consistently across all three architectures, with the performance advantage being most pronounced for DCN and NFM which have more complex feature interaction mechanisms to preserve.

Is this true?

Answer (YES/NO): NO